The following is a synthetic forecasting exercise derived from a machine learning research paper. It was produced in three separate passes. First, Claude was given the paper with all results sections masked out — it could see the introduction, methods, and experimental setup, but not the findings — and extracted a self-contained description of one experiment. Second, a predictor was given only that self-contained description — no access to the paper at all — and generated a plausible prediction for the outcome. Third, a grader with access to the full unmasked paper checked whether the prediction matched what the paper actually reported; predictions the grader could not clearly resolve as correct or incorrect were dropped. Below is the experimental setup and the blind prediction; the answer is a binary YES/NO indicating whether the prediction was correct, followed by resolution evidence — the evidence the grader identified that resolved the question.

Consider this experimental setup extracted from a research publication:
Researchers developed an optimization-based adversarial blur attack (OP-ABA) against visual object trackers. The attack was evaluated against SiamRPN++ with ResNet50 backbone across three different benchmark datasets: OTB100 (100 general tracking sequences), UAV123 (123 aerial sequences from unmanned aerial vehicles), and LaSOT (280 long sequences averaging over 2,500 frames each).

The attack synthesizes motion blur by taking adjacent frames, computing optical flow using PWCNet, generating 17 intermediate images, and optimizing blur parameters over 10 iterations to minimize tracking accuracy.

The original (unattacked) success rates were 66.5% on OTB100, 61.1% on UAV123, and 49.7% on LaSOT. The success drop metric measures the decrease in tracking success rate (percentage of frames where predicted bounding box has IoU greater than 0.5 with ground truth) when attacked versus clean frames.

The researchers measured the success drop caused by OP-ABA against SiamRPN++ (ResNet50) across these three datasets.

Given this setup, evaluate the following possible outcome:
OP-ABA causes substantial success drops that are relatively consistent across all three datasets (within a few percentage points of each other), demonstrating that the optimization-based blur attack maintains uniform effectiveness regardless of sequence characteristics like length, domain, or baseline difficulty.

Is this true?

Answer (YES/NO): NO